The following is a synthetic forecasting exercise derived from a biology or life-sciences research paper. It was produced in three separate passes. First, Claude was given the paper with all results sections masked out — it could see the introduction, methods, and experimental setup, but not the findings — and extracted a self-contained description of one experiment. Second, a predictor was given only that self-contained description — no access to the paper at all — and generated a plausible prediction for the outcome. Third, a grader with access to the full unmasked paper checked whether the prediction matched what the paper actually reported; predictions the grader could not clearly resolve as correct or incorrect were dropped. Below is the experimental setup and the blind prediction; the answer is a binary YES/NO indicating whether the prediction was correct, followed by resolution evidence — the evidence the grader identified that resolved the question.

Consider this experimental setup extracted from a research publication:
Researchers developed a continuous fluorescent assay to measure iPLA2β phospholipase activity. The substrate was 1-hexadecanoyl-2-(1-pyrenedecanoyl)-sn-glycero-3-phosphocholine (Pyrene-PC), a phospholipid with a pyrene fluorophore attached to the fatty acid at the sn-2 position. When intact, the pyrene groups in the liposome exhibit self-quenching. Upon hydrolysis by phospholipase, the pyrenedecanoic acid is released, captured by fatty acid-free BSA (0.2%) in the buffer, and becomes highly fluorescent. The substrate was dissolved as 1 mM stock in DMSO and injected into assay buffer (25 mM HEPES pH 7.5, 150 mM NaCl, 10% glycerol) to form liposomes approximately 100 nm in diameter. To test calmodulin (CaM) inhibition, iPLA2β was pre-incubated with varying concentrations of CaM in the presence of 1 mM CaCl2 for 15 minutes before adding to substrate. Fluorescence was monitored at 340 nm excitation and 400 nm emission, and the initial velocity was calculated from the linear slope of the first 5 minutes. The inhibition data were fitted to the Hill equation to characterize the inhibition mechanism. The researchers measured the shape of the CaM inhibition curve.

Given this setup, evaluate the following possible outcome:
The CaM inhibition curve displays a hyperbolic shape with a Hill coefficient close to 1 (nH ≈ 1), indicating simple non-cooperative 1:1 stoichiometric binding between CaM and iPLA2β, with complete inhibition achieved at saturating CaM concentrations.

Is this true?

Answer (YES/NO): NO